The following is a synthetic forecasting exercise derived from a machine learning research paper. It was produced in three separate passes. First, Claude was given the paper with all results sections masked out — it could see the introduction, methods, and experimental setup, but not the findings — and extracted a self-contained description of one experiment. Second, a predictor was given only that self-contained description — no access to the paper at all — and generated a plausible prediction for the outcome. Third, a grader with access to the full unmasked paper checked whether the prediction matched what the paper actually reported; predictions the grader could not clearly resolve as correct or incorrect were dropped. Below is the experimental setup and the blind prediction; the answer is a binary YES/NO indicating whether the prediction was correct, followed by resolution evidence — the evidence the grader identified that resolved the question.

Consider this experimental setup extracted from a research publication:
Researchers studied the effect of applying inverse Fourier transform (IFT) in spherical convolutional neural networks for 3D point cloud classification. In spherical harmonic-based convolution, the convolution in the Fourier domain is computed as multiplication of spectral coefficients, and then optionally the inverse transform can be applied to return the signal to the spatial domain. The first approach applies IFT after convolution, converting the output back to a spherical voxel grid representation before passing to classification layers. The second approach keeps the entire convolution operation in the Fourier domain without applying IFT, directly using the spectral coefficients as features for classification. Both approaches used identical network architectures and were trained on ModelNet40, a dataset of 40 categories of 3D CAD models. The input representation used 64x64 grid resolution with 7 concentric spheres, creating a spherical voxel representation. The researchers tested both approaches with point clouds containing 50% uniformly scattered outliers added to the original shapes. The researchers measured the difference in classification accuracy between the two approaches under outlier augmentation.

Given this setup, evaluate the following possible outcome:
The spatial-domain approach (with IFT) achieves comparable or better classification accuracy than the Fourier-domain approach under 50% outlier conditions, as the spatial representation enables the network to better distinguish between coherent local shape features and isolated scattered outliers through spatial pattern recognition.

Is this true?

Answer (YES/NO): NO